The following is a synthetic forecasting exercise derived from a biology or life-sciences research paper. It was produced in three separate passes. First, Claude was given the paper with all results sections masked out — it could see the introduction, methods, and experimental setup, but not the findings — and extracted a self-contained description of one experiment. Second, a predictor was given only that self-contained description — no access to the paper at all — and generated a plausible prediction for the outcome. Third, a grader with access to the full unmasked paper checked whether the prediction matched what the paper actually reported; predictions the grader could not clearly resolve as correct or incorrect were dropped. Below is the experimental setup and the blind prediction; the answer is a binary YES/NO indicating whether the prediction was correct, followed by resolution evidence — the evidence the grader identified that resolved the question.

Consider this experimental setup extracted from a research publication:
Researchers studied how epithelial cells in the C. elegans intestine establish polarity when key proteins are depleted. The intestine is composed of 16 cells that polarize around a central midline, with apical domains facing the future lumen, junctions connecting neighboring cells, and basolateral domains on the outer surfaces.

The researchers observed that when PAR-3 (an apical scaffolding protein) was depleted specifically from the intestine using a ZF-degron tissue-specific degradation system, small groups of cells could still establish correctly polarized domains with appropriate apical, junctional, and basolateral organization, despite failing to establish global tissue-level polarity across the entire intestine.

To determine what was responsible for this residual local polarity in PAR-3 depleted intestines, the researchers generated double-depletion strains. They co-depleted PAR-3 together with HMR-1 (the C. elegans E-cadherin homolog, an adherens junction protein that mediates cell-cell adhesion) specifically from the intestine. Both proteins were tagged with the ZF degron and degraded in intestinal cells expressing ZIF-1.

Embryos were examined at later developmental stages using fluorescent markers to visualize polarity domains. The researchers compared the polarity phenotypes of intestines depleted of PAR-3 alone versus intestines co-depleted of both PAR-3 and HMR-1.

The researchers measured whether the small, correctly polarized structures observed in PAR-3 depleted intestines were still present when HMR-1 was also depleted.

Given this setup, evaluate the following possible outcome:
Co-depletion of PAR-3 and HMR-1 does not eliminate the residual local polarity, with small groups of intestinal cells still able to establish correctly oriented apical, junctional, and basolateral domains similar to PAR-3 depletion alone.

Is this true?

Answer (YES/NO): NO